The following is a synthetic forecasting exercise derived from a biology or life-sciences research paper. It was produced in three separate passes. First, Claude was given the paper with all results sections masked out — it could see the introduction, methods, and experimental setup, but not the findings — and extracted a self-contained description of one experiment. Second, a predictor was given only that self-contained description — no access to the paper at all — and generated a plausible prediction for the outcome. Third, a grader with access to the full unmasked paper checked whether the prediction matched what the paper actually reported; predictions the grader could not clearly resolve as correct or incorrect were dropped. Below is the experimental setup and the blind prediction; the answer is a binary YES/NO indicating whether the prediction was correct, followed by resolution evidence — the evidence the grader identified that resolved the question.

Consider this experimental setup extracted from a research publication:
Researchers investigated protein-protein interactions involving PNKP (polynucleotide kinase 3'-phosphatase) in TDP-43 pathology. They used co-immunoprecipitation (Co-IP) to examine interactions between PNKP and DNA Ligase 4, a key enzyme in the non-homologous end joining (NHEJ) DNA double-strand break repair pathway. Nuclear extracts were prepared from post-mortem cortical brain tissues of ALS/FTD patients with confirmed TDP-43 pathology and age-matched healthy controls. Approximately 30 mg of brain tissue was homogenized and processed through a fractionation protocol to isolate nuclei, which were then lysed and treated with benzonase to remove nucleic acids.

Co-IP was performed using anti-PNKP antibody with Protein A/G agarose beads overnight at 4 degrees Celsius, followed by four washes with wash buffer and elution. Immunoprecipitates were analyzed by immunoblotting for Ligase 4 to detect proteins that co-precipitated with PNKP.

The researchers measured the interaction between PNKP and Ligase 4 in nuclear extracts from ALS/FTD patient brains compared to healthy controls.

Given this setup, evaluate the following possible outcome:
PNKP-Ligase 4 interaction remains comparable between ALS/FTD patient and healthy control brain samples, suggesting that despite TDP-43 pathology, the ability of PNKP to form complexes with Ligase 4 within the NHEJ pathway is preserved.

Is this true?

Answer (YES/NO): NO